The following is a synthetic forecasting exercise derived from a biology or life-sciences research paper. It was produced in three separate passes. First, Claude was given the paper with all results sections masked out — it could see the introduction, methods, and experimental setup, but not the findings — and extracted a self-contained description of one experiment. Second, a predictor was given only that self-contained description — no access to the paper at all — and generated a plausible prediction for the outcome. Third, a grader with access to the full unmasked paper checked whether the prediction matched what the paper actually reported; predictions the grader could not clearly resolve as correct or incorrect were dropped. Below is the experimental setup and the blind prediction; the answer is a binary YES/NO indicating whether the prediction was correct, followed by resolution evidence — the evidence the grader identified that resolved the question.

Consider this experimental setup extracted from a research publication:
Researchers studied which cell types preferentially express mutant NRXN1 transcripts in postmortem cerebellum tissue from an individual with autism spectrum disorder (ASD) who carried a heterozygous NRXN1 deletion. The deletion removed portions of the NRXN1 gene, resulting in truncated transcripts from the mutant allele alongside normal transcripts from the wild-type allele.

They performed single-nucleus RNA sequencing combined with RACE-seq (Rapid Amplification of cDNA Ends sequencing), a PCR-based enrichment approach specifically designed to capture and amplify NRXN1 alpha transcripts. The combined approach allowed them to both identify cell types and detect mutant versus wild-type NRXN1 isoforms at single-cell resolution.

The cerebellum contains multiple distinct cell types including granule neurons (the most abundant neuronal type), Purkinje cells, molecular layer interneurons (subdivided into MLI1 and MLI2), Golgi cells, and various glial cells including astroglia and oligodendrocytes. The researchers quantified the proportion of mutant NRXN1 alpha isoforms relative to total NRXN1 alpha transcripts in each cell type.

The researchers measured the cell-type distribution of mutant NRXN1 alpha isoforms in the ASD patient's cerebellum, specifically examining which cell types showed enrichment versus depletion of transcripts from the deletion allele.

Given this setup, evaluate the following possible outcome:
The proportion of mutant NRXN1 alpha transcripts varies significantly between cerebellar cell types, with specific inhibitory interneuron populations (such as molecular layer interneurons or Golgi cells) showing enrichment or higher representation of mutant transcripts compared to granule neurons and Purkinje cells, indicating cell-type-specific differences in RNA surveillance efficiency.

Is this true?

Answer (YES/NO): YES